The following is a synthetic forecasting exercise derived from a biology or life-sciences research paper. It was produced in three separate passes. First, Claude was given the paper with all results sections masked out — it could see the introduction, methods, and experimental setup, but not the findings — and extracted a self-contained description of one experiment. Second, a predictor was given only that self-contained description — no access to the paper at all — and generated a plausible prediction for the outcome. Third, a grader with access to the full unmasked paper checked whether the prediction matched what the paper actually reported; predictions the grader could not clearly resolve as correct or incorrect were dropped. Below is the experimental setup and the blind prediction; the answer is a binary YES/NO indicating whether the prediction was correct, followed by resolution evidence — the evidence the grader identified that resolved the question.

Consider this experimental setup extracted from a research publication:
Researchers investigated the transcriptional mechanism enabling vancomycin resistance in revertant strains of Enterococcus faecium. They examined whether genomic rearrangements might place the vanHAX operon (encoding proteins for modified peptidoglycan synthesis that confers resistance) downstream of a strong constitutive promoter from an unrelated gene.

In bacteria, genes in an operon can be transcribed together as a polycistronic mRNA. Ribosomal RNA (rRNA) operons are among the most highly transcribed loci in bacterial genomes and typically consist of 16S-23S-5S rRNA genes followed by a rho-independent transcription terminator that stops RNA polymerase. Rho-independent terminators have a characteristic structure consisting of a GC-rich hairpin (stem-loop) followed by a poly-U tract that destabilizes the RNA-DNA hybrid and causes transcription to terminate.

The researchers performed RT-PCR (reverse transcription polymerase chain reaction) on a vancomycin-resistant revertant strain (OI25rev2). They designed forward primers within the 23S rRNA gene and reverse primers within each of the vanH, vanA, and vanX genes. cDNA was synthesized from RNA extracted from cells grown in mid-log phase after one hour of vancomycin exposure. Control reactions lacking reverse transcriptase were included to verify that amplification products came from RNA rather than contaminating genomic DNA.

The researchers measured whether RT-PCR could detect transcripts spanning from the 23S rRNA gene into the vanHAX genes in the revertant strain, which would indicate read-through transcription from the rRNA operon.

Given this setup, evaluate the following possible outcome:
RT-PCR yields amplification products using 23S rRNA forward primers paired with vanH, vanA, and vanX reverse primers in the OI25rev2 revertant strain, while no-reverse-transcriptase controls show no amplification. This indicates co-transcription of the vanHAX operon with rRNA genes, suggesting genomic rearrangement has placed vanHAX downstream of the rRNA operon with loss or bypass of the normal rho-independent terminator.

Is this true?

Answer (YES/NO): YES